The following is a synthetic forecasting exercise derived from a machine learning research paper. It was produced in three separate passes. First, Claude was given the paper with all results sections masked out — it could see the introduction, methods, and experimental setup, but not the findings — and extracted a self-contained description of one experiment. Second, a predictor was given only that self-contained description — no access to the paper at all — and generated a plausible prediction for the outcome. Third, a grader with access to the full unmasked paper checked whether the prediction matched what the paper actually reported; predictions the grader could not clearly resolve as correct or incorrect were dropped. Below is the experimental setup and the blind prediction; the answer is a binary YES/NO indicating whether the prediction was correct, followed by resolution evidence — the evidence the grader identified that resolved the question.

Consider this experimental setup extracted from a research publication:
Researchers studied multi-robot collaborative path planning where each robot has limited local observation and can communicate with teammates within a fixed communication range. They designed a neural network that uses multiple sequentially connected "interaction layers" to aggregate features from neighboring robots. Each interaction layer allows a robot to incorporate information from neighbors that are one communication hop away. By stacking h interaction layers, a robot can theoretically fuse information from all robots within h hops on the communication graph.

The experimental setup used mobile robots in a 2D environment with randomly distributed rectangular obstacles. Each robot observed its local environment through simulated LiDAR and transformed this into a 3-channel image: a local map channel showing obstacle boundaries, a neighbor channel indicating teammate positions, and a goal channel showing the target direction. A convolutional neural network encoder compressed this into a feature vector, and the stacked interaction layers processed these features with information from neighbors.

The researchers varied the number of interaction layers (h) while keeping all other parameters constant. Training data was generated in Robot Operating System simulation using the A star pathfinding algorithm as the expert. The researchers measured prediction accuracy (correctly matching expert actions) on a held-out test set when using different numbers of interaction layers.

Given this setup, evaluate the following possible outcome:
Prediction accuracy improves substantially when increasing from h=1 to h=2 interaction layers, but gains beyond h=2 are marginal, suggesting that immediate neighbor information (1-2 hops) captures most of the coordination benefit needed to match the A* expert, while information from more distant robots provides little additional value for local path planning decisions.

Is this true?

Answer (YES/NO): NO